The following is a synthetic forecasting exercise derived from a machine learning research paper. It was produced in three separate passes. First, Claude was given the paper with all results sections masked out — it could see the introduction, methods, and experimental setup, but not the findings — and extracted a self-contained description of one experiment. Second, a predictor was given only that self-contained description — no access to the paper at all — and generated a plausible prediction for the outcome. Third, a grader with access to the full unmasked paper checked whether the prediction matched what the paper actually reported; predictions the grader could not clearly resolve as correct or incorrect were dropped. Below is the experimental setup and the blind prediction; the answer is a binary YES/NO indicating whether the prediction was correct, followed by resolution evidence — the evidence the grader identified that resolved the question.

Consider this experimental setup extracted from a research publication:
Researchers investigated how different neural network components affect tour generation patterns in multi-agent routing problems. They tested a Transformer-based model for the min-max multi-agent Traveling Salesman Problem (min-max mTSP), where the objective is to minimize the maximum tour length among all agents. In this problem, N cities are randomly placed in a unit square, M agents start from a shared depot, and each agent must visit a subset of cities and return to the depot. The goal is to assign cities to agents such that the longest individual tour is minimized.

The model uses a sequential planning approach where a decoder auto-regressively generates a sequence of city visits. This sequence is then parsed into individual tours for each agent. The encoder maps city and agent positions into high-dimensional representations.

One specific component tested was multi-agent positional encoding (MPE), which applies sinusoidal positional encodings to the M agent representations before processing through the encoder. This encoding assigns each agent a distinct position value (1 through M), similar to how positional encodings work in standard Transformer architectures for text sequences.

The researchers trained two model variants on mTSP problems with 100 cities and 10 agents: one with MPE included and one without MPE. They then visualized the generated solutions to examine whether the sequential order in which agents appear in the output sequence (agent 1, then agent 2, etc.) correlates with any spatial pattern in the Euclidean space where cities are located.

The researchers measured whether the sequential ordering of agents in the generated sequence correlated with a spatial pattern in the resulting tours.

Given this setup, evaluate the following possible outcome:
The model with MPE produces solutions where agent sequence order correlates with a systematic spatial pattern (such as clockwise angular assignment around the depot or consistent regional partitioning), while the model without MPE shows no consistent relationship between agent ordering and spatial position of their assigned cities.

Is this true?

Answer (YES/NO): YES